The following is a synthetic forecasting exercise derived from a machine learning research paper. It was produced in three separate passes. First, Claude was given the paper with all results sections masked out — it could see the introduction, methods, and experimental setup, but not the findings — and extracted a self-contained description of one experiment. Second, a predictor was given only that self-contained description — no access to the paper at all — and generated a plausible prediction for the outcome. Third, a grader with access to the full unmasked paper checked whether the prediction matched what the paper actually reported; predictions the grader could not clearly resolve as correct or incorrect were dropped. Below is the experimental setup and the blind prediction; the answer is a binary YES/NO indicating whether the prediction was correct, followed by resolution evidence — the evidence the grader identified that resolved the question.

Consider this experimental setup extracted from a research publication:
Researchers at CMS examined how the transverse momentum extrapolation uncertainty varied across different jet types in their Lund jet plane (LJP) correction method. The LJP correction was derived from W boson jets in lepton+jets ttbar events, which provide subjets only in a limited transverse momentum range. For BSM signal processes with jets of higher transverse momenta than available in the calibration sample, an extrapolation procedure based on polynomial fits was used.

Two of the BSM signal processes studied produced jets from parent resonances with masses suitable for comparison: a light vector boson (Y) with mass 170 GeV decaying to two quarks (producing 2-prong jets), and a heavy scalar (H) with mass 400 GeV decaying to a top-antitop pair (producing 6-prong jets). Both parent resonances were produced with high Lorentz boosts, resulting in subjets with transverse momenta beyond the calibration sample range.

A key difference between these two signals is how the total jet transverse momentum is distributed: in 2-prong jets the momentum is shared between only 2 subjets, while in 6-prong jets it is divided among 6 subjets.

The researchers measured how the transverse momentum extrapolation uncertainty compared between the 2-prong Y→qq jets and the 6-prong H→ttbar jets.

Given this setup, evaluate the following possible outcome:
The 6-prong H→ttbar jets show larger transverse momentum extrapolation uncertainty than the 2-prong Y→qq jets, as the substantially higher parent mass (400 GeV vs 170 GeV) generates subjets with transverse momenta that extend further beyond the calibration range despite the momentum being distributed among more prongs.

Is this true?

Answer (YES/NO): NO